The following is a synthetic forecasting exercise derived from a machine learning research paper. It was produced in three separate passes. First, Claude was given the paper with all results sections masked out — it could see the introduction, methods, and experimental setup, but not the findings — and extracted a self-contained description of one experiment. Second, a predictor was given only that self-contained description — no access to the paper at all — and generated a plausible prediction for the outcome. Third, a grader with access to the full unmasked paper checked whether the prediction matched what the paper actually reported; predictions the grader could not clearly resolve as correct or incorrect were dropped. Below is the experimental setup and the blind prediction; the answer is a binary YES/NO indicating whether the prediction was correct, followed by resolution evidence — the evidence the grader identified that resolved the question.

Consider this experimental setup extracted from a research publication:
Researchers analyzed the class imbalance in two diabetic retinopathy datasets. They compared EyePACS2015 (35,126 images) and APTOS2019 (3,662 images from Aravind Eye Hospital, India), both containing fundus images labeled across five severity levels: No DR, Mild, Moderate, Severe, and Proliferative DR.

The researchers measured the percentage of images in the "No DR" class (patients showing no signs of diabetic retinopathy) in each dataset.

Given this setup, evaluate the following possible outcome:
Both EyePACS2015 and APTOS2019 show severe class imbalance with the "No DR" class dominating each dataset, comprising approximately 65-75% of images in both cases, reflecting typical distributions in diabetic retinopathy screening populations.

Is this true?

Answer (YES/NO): NO